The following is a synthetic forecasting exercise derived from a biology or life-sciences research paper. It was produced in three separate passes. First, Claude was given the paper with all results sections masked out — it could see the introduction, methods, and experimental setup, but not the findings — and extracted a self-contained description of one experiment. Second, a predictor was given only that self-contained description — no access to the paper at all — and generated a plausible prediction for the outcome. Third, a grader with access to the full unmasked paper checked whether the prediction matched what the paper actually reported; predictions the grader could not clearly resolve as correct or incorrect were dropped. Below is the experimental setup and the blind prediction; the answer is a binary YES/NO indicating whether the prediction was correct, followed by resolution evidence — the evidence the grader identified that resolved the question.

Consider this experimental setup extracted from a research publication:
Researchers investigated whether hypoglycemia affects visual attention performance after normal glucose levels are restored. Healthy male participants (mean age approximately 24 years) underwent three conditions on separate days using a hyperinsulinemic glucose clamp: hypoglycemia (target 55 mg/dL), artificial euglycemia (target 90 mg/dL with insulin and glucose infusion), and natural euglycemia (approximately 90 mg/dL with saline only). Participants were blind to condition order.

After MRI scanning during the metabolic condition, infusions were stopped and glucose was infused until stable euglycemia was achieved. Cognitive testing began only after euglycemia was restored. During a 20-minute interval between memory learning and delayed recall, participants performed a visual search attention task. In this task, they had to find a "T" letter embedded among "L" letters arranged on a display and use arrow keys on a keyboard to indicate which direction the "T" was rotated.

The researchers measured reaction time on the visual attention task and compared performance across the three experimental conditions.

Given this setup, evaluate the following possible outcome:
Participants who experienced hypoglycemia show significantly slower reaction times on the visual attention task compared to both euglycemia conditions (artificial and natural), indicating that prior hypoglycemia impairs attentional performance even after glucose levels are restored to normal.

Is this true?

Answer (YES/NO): NO